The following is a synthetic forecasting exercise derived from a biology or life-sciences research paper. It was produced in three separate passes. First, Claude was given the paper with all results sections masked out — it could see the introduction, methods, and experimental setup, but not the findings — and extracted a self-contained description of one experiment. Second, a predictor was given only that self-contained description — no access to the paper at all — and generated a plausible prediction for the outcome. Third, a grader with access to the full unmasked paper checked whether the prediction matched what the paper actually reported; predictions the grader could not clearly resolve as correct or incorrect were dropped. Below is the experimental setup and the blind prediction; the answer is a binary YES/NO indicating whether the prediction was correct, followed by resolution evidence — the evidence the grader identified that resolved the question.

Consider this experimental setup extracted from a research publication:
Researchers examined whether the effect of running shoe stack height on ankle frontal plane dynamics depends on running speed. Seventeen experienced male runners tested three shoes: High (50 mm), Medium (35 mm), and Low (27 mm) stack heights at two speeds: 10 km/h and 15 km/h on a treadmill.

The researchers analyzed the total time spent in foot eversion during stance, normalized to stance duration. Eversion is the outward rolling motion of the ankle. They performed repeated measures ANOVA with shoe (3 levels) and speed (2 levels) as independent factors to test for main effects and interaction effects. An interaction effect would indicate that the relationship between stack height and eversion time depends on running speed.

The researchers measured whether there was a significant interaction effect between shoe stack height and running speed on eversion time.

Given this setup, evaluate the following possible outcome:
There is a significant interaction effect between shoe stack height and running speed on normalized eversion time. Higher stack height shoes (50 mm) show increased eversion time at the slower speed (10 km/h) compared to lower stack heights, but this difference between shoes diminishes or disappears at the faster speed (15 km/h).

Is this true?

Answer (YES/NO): NO